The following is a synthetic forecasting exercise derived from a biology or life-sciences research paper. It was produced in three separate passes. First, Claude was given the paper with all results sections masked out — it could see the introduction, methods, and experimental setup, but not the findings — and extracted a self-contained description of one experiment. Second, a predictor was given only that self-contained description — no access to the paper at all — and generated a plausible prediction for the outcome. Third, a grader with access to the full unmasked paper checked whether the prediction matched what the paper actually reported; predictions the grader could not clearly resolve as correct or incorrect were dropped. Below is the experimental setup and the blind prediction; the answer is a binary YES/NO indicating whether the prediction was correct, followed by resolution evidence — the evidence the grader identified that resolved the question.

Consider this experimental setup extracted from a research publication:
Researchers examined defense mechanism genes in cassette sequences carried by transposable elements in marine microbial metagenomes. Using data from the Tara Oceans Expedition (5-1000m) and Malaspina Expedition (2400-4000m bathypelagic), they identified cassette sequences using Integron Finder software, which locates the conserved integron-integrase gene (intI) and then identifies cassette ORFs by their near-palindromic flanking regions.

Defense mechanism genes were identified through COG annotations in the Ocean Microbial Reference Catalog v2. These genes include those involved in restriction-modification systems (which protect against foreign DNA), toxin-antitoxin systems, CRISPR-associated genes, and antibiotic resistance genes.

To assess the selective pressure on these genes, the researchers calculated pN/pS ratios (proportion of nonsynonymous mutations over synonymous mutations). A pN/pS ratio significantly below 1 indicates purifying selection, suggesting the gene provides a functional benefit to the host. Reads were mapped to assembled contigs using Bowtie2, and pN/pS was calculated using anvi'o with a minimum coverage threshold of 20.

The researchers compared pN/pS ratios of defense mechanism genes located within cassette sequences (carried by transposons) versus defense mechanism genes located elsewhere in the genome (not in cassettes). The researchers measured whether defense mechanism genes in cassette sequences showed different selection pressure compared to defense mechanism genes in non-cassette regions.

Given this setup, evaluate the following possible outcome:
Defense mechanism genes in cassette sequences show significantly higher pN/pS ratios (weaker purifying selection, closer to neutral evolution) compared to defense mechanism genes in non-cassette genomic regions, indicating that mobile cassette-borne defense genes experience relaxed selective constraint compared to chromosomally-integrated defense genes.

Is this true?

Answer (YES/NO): NO